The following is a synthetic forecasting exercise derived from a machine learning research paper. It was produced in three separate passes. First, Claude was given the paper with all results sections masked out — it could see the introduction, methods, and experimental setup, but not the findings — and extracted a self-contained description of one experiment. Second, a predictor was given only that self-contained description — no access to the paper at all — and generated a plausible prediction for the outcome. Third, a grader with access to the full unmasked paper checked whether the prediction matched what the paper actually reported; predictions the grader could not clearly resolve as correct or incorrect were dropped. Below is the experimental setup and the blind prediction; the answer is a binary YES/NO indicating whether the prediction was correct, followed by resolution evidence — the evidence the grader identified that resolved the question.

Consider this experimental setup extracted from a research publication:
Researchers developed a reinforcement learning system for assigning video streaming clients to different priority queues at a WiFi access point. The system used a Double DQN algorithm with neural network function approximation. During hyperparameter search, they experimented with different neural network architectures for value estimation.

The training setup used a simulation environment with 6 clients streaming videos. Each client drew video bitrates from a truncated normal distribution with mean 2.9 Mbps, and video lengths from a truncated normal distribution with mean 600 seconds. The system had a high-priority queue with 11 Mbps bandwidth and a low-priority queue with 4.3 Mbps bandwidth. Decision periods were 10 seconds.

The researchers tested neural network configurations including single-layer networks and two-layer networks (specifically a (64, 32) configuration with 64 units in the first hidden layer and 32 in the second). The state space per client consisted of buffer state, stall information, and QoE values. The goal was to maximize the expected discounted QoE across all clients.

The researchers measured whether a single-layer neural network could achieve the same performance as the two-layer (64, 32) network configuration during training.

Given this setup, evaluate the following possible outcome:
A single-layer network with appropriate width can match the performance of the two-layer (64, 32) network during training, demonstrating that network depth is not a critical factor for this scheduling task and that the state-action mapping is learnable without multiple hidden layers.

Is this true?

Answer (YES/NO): NO